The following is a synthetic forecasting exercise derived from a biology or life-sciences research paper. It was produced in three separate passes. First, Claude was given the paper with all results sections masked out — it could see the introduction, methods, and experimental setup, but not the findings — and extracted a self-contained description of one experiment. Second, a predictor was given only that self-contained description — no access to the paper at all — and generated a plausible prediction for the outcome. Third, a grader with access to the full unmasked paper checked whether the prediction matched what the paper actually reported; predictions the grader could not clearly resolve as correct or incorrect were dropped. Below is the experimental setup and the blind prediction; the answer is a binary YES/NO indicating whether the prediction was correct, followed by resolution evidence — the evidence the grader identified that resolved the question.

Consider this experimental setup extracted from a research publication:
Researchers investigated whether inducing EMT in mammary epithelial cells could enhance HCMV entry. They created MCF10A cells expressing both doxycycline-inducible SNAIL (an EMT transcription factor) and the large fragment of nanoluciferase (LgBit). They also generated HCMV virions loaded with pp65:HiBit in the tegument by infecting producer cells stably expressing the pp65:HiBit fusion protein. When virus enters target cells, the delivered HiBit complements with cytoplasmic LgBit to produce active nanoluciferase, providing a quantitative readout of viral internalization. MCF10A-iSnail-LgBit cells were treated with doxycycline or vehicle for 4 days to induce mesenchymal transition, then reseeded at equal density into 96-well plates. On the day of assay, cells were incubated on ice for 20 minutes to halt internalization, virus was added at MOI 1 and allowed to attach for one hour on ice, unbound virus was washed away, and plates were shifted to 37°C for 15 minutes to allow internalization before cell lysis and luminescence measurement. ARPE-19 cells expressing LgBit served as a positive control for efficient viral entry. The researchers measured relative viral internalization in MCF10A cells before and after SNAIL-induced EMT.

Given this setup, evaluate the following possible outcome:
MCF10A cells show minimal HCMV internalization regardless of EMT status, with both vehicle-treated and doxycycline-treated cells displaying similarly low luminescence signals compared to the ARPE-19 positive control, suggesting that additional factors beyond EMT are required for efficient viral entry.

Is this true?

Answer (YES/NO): NO